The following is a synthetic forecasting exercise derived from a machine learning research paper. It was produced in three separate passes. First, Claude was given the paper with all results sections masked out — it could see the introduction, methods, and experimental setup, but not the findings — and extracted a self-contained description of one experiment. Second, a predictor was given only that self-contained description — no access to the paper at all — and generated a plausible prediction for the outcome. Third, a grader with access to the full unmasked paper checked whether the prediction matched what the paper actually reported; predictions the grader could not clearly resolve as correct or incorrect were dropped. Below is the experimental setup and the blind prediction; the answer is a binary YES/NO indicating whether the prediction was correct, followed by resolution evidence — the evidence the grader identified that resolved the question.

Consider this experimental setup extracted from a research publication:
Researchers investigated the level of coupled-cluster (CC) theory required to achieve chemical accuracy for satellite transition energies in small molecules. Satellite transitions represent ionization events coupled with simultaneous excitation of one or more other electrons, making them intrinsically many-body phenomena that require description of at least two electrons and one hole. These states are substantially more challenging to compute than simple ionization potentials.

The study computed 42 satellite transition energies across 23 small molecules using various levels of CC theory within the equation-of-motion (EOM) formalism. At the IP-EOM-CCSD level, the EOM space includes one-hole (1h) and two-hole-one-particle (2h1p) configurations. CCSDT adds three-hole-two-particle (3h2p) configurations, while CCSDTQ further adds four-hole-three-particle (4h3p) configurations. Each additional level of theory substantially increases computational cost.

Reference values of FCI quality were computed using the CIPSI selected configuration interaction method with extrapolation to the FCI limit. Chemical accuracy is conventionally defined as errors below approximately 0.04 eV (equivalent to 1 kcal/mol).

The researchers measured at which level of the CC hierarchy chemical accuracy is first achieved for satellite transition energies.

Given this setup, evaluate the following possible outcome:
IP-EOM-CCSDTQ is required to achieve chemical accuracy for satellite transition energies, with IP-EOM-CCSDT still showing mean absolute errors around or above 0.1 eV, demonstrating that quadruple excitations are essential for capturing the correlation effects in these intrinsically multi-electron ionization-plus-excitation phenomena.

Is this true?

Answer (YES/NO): YES